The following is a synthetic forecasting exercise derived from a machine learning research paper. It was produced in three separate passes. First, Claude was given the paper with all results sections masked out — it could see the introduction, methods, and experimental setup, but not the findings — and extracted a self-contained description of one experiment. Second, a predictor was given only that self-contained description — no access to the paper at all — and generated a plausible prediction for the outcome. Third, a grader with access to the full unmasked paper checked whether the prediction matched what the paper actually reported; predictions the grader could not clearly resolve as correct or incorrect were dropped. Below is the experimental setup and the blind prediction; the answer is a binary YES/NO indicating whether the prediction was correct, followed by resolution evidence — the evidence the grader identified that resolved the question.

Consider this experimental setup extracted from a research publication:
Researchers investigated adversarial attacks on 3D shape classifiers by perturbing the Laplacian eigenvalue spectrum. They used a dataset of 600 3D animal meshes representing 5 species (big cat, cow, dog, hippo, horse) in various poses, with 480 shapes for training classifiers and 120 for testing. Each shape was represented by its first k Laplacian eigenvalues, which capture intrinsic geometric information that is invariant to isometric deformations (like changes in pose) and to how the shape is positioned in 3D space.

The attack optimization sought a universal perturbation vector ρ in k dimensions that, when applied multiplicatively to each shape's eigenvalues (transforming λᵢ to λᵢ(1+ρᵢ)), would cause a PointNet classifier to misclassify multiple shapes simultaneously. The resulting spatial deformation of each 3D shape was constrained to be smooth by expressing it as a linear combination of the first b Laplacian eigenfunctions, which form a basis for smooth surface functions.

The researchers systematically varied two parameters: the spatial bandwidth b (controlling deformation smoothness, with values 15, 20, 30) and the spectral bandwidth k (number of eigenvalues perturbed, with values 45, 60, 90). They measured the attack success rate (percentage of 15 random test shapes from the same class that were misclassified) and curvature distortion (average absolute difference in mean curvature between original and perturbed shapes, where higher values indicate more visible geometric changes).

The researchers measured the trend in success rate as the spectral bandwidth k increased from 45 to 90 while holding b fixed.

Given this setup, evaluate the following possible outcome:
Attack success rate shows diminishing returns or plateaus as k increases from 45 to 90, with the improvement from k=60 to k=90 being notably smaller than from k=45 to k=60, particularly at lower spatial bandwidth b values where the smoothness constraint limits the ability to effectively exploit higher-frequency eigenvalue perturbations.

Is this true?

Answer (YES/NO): NO